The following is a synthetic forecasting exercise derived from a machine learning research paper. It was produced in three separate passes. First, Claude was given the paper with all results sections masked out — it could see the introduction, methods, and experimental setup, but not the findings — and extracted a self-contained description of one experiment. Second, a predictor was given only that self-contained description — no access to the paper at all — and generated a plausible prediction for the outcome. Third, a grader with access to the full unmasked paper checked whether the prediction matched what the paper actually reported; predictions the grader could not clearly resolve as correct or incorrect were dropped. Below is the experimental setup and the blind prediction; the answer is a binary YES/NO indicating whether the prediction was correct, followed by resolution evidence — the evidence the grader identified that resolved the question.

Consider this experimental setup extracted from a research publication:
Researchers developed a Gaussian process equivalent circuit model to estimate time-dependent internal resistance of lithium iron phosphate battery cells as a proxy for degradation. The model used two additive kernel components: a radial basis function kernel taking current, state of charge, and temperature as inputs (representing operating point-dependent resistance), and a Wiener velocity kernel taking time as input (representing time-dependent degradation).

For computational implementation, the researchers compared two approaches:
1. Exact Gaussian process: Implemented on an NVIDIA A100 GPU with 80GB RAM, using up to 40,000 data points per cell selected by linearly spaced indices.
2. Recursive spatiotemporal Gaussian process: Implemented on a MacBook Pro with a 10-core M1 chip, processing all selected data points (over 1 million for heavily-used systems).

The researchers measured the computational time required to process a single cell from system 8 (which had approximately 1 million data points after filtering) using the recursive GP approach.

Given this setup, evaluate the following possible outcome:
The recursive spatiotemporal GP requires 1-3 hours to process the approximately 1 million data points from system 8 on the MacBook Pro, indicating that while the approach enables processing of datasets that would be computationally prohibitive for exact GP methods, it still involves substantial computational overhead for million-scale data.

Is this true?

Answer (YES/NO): NO